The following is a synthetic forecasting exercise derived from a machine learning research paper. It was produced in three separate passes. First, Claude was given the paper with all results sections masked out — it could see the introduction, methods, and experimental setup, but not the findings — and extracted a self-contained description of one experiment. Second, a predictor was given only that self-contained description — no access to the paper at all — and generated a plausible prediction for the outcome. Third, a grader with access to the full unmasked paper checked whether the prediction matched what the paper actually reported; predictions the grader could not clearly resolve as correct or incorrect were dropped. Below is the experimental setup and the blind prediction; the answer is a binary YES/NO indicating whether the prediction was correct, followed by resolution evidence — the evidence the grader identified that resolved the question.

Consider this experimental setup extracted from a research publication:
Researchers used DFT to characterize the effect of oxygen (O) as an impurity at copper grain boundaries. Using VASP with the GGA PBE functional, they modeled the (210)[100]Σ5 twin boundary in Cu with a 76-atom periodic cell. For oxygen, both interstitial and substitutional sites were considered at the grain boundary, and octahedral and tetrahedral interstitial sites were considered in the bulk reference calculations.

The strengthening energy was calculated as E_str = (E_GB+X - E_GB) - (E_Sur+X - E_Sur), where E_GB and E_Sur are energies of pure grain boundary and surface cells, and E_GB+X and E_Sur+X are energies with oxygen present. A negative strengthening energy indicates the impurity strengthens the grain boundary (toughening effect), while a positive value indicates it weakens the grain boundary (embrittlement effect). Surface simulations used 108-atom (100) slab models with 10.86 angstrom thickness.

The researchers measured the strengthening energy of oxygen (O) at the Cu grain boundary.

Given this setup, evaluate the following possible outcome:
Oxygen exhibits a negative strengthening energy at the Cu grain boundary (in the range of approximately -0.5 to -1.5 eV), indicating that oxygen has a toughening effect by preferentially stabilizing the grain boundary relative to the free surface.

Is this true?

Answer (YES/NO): NO